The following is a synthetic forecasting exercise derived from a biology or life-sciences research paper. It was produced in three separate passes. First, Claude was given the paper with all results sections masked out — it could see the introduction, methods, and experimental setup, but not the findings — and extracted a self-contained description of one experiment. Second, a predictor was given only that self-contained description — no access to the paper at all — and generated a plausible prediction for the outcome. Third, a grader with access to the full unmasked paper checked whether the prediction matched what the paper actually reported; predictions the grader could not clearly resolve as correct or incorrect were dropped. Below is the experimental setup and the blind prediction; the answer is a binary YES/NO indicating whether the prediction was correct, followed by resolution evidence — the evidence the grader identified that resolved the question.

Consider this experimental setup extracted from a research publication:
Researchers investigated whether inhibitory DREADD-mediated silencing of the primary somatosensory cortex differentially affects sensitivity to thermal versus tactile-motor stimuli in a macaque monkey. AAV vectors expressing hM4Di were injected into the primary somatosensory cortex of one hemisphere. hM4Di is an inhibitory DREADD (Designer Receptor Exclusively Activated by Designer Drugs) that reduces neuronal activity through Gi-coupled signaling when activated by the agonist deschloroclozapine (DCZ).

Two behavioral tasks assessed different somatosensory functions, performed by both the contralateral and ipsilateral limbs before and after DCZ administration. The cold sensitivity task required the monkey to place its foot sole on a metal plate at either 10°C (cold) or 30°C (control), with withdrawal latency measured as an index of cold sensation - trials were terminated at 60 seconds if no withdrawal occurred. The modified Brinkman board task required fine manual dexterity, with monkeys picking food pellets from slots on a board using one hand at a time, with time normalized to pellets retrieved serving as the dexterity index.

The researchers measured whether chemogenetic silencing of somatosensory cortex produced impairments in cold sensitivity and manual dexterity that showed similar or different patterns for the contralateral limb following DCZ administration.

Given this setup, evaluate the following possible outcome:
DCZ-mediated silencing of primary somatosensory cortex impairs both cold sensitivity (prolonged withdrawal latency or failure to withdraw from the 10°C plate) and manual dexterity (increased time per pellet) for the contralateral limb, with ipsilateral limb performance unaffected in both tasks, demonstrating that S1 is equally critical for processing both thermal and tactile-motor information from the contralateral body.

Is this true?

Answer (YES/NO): NO